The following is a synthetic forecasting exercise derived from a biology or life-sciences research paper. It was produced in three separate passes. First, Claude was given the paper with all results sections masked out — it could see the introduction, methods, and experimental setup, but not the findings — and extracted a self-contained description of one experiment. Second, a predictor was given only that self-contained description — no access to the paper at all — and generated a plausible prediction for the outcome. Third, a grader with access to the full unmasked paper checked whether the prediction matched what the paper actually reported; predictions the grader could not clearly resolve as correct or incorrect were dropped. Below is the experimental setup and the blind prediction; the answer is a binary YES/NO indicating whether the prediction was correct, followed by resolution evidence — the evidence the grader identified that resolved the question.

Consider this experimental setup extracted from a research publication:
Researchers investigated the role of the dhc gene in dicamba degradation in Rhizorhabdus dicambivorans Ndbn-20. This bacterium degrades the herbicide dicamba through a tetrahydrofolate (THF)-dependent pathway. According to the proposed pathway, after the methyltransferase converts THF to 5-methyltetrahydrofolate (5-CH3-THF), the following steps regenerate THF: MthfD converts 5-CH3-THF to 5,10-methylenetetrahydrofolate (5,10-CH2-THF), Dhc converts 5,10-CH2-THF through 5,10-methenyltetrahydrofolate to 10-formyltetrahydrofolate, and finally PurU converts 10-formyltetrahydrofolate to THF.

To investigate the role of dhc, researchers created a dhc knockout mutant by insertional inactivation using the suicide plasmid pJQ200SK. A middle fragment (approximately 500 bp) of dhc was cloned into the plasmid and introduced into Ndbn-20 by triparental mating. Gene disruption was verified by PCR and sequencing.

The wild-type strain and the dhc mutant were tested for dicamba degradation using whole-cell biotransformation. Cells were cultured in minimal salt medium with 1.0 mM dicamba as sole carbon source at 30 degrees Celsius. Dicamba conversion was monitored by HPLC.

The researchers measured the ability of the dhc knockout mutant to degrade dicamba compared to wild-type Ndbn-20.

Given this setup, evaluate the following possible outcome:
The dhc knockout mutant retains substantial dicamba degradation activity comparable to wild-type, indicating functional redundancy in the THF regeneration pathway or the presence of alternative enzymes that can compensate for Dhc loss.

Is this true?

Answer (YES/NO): YES